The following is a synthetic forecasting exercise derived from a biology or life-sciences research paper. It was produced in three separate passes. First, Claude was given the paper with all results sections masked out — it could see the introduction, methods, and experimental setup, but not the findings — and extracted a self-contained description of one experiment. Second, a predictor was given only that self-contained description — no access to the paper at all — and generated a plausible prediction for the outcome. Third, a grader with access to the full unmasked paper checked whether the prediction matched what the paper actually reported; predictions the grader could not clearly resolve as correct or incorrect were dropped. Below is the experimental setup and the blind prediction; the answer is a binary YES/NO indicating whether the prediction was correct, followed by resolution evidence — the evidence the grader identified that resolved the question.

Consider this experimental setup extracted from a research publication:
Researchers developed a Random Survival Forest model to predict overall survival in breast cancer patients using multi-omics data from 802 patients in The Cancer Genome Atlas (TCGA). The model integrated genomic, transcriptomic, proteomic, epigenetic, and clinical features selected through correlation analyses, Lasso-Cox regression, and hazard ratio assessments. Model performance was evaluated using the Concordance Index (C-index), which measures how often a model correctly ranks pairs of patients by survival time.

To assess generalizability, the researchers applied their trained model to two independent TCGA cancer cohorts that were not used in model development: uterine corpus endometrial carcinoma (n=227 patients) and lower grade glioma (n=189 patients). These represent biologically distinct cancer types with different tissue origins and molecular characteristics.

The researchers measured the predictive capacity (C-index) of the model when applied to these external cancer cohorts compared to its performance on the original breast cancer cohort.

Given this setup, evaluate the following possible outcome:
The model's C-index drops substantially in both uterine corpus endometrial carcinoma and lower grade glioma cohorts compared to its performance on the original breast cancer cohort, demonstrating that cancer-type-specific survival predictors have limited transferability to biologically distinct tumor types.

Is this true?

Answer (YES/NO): YES